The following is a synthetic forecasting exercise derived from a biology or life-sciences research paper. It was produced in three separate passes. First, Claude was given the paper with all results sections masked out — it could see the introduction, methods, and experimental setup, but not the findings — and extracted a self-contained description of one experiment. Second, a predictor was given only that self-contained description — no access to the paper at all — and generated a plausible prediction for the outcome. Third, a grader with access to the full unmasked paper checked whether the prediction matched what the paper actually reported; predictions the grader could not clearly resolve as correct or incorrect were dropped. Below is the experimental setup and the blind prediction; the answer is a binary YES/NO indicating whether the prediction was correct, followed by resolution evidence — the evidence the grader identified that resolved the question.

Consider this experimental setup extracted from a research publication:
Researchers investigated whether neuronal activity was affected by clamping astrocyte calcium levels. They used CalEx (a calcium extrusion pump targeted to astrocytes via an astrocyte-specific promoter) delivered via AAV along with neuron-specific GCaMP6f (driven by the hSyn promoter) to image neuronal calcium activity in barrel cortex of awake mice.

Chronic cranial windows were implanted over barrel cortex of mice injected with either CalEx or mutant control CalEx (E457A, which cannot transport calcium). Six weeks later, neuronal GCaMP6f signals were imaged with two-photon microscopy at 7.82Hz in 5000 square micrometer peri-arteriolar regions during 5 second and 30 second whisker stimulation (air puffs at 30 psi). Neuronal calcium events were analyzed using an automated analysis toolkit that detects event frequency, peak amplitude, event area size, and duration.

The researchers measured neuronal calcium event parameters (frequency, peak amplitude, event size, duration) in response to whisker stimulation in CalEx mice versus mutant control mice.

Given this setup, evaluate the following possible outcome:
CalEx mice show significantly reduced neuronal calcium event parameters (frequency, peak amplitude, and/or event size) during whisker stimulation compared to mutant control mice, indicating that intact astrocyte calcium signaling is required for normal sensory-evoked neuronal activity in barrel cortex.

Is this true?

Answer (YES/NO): NO